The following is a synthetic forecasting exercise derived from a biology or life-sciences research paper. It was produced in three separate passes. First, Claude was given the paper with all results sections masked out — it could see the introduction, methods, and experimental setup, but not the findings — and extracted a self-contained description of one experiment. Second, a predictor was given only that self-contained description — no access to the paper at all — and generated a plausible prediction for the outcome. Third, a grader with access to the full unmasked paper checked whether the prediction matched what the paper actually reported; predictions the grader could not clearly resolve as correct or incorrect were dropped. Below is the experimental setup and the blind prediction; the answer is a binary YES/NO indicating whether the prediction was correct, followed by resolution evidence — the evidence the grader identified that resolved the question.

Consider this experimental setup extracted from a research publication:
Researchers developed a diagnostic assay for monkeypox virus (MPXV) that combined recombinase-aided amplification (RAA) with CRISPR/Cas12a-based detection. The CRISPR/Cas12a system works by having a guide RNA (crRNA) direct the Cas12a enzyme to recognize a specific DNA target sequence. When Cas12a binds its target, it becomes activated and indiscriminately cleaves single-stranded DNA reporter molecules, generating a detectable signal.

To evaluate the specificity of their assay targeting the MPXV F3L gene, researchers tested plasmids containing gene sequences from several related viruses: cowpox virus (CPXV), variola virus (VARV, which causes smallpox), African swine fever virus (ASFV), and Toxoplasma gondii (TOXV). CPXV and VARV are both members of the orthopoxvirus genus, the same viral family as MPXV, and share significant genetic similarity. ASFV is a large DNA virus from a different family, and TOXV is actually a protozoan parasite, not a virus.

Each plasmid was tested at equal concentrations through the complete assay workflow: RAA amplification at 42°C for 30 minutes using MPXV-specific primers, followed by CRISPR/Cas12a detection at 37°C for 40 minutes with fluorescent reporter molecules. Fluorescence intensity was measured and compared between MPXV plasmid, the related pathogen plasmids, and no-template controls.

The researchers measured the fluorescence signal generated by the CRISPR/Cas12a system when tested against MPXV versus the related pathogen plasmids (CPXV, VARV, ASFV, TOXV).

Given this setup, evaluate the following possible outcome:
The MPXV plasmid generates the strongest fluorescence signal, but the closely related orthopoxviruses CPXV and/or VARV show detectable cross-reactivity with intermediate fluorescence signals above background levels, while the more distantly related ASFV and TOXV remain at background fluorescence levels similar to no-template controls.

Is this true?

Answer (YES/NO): NO